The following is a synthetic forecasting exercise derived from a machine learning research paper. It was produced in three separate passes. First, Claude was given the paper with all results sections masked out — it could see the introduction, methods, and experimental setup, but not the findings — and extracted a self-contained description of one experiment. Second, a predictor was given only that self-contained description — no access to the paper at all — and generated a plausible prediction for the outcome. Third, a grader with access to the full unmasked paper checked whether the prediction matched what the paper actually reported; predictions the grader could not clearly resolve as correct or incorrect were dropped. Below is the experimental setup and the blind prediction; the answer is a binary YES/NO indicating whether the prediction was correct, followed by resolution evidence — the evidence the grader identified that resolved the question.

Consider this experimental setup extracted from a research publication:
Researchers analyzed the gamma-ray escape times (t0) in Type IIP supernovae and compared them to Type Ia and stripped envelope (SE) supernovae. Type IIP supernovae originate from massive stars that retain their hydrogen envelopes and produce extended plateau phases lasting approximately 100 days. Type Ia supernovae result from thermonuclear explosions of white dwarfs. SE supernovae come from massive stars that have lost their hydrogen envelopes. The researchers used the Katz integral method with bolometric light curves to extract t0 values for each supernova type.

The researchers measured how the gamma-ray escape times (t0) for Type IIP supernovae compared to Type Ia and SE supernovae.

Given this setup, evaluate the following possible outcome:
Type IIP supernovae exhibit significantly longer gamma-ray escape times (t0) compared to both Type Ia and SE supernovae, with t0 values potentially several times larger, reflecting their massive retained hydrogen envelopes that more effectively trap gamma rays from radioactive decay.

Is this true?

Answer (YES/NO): YES